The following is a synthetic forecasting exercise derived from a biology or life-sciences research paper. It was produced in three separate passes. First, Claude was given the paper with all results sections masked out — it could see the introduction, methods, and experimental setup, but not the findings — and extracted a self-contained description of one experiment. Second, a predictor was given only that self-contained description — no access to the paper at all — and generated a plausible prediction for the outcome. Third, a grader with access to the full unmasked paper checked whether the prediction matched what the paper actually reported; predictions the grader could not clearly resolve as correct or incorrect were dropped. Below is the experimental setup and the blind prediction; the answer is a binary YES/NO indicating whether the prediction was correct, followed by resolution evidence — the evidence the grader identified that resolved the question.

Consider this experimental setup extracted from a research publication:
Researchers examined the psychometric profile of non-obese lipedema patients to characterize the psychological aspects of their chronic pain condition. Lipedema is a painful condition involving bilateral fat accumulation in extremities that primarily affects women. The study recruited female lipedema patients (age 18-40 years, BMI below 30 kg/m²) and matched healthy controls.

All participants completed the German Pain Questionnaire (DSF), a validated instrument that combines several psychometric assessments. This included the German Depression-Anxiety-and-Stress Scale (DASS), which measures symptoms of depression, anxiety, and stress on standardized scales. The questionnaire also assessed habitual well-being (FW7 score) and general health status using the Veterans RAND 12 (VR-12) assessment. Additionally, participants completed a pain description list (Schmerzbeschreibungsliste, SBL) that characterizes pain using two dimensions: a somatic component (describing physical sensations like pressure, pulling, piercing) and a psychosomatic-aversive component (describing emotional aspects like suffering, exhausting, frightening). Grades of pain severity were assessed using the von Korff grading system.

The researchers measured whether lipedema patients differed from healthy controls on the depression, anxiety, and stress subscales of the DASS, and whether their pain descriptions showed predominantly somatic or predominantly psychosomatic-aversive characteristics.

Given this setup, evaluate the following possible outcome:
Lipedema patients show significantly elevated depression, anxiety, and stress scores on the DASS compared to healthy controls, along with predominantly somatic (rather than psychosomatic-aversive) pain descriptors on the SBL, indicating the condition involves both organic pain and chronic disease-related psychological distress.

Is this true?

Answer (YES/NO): NO